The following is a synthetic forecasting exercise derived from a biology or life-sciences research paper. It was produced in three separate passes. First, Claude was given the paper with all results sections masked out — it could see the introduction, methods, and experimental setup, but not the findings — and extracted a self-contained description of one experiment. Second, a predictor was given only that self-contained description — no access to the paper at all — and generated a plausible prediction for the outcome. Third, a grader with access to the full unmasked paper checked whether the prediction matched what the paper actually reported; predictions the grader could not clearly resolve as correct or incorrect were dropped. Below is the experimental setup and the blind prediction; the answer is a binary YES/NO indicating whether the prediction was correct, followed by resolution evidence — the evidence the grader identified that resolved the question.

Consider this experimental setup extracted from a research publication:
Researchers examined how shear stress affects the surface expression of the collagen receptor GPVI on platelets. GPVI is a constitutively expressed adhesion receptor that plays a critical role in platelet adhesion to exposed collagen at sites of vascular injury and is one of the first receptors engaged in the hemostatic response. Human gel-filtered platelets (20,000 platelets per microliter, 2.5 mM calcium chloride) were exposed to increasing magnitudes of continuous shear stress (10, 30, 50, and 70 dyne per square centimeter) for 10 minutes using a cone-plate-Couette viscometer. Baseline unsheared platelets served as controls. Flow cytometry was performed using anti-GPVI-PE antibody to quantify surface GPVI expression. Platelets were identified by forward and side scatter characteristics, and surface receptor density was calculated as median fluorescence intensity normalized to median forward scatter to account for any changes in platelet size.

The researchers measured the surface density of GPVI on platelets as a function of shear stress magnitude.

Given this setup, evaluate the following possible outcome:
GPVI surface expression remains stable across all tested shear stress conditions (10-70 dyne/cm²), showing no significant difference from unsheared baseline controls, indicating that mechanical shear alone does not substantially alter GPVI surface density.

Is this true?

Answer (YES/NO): NO